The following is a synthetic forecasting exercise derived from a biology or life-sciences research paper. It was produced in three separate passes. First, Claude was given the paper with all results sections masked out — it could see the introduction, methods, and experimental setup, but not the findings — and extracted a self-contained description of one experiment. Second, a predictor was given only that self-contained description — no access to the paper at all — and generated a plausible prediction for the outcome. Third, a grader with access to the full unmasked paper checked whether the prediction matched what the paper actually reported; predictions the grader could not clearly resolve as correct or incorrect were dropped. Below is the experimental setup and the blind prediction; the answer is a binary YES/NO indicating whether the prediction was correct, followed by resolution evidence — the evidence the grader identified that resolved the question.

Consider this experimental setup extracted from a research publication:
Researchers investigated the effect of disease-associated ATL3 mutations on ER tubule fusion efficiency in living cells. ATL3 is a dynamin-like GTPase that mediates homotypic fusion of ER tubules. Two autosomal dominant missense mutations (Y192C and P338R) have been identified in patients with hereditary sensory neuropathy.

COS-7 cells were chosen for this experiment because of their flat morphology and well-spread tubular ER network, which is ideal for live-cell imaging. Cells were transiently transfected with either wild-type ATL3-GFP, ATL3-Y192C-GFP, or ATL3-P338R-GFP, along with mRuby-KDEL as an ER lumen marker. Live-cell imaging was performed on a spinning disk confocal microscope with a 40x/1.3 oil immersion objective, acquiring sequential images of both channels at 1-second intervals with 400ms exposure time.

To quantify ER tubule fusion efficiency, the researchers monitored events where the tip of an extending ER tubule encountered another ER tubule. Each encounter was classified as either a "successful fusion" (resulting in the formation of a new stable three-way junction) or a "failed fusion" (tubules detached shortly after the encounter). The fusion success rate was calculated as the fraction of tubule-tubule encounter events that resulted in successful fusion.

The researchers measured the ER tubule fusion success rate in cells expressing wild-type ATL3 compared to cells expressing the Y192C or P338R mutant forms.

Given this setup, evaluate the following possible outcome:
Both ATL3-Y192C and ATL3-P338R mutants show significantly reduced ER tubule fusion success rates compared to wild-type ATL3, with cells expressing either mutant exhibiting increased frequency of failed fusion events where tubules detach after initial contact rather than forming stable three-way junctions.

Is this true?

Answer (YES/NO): YES